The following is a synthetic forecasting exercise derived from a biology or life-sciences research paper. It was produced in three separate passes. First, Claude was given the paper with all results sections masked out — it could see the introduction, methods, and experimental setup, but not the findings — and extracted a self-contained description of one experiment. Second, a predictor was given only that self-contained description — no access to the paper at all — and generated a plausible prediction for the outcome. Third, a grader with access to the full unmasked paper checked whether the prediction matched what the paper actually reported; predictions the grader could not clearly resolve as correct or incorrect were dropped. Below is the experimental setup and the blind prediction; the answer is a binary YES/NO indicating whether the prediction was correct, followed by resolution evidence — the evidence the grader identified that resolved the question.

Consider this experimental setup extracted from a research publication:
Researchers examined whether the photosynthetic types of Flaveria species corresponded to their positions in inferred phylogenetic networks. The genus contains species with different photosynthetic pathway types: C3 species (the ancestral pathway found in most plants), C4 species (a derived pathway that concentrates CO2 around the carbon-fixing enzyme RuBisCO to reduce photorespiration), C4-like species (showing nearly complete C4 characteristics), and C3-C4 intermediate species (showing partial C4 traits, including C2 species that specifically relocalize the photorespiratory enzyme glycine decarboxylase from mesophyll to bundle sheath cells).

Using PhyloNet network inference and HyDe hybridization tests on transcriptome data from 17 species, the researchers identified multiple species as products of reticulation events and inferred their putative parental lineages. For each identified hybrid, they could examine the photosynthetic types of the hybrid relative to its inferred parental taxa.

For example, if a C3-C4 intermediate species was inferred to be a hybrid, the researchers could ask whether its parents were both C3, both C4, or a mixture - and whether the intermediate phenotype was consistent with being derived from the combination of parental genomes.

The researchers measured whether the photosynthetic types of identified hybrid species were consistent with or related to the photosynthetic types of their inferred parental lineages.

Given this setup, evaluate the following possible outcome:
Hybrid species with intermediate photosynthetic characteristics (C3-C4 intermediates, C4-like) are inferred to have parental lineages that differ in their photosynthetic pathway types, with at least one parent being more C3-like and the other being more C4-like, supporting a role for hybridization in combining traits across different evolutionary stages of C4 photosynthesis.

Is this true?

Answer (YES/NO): NO